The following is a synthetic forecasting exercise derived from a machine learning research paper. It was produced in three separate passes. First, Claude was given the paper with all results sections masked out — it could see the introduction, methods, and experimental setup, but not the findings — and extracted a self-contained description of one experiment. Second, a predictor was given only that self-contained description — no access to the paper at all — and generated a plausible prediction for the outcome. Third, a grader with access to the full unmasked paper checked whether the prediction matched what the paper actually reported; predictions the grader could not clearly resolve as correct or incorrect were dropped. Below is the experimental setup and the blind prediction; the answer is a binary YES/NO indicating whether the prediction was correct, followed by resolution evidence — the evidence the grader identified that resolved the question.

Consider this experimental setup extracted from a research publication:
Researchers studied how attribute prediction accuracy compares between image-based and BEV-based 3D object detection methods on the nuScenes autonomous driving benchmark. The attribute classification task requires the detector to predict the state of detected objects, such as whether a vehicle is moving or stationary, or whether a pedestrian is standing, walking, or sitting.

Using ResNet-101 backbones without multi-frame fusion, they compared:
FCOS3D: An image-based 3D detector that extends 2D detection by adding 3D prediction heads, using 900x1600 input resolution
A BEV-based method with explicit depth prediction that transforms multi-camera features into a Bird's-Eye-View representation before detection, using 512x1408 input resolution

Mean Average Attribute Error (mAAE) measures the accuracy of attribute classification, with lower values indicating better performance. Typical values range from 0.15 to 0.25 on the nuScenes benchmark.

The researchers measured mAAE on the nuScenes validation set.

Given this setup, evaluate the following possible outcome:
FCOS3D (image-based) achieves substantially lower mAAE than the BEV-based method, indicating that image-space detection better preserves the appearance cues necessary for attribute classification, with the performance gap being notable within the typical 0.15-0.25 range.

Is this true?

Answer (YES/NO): YES